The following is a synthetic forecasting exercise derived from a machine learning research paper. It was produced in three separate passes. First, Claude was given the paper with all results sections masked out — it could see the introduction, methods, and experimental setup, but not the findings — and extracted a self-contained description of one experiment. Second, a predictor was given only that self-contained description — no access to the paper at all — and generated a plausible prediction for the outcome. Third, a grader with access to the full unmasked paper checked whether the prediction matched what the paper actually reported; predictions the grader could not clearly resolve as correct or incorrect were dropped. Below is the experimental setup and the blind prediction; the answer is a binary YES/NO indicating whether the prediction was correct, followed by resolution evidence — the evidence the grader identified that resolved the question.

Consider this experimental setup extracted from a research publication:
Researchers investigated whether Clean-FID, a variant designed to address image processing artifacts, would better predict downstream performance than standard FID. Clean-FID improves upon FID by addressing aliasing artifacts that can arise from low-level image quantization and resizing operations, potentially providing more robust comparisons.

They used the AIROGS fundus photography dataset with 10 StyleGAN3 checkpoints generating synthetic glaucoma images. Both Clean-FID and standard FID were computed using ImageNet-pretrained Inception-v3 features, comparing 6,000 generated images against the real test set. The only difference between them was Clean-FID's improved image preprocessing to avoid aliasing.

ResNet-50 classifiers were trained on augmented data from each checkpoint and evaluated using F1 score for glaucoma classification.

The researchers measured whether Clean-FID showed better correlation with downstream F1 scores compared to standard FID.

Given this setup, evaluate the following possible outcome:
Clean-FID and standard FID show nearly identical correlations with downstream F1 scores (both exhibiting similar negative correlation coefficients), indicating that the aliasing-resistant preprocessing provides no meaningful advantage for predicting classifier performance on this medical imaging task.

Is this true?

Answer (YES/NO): NO